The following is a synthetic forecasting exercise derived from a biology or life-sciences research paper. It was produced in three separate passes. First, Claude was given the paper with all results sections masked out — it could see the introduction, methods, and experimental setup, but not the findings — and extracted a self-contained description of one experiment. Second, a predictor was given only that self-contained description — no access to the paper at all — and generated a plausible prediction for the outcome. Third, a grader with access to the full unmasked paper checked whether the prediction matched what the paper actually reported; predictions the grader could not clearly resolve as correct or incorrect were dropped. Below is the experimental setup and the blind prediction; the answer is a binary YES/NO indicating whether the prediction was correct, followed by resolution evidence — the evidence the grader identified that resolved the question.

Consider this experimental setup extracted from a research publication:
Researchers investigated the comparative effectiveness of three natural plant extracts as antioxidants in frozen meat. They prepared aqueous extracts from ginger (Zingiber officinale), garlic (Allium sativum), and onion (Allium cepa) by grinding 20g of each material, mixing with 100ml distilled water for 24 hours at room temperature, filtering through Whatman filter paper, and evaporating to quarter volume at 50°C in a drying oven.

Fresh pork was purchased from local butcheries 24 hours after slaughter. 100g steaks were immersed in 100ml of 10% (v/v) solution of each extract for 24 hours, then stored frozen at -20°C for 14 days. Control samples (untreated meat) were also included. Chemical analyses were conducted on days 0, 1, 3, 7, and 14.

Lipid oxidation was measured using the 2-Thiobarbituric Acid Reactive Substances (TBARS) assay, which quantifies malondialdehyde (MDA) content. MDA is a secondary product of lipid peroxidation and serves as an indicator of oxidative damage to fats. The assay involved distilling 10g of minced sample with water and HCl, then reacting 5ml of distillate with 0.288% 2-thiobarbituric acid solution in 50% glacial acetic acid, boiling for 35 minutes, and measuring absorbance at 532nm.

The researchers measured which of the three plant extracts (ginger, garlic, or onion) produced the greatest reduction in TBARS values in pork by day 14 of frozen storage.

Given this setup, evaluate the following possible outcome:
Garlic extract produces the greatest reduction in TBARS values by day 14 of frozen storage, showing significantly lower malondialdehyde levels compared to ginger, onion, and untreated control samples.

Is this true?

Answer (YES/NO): YES